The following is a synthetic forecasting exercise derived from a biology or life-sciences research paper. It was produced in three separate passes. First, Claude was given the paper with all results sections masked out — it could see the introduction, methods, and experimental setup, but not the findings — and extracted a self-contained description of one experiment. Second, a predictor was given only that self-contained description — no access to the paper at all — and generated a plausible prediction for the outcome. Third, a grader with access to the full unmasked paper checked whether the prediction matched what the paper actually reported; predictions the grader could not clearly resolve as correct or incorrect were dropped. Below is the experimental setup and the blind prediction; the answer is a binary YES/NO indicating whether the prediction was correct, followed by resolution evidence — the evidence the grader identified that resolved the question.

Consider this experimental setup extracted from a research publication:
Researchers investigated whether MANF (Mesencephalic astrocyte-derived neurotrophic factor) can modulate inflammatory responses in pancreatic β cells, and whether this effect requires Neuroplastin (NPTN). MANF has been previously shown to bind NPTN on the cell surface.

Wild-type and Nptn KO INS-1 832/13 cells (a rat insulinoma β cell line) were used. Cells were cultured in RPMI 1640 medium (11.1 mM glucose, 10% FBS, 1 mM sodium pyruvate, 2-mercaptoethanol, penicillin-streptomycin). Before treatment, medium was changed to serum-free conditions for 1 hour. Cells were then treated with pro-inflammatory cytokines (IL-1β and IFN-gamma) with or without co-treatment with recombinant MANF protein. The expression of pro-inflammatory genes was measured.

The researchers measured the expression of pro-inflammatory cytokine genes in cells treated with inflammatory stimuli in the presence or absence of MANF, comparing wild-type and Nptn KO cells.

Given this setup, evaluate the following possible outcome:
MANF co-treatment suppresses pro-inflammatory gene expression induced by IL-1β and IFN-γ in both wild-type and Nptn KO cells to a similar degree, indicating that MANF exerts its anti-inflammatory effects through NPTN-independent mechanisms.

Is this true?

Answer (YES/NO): NO